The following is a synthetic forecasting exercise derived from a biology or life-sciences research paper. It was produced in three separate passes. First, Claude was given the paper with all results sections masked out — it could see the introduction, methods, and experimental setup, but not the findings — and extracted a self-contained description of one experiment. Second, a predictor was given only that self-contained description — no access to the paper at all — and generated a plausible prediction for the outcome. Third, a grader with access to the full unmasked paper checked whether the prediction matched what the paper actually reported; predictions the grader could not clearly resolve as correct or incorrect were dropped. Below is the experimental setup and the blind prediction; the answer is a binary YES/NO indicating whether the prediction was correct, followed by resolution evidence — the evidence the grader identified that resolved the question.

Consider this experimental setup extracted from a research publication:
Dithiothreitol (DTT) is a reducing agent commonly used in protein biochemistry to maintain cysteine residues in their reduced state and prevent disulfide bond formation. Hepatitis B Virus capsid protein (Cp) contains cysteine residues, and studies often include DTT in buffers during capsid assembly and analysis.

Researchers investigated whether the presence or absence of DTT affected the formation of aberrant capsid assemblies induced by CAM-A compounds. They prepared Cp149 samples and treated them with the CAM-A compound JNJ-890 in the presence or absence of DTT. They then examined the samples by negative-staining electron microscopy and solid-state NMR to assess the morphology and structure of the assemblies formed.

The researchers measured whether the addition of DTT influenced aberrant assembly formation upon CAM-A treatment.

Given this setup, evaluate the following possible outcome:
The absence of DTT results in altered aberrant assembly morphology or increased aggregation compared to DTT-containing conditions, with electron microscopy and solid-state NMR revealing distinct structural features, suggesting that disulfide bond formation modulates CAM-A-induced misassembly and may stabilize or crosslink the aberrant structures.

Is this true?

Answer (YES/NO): NO